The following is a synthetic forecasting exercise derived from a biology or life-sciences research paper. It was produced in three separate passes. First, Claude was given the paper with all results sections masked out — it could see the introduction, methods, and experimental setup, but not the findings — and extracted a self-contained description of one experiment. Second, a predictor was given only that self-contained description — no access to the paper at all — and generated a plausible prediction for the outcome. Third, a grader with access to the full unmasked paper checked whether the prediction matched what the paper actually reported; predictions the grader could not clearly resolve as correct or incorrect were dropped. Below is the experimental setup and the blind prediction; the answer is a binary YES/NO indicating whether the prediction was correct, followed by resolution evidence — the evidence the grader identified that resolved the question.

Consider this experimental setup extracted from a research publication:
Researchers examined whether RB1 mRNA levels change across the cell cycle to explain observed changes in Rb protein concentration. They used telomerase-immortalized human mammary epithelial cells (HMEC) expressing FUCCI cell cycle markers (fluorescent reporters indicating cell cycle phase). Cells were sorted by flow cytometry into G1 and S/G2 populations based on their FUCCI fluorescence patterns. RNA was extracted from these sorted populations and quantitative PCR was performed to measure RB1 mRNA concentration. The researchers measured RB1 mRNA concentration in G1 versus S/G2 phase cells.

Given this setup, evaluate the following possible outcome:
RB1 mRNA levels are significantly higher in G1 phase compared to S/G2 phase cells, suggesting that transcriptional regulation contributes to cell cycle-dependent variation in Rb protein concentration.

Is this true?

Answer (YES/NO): NO